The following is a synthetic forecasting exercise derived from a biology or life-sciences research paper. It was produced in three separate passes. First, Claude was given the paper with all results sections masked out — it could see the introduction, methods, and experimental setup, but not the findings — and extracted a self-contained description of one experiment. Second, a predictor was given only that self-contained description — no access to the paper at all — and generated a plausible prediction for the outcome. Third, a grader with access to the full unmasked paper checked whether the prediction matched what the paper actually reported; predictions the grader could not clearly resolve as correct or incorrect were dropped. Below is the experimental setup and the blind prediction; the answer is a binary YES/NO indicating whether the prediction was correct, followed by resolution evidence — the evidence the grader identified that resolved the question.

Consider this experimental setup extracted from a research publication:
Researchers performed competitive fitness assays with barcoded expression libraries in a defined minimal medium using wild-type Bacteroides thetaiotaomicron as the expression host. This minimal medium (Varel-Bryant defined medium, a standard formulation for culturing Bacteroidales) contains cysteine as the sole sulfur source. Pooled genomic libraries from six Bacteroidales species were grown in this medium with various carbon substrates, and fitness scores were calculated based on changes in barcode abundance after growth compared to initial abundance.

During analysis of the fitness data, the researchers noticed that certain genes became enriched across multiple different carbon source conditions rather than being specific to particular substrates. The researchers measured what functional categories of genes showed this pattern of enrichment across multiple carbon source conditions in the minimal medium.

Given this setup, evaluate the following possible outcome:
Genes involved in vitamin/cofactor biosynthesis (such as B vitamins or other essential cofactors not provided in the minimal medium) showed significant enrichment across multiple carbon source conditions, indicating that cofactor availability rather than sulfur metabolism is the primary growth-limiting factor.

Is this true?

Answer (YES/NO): NO